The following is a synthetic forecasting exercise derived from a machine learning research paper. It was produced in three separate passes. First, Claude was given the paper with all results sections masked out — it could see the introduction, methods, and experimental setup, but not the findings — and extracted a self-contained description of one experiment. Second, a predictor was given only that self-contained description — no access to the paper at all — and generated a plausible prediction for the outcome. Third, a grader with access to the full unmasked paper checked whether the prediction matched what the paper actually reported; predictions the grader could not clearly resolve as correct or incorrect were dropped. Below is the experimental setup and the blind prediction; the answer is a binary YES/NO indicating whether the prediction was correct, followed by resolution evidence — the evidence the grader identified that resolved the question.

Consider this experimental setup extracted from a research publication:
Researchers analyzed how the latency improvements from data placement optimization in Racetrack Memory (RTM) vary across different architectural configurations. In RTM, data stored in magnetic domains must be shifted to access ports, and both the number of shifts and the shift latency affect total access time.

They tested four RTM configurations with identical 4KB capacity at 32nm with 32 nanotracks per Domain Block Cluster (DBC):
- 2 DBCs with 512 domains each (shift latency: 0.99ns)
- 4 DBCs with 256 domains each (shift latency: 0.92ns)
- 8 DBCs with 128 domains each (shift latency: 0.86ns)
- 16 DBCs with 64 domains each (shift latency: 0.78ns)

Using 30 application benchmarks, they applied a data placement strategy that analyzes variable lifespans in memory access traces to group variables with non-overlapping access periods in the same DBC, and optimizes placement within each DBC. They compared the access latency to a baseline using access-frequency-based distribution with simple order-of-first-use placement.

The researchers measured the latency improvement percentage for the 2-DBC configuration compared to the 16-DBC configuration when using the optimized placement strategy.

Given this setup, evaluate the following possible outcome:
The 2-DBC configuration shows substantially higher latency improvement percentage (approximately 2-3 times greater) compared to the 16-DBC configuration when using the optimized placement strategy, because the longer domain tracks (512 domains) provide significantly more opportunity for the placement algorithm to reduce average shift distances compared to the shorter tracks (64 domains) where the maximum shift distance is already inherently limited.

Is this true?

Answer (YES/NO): NO